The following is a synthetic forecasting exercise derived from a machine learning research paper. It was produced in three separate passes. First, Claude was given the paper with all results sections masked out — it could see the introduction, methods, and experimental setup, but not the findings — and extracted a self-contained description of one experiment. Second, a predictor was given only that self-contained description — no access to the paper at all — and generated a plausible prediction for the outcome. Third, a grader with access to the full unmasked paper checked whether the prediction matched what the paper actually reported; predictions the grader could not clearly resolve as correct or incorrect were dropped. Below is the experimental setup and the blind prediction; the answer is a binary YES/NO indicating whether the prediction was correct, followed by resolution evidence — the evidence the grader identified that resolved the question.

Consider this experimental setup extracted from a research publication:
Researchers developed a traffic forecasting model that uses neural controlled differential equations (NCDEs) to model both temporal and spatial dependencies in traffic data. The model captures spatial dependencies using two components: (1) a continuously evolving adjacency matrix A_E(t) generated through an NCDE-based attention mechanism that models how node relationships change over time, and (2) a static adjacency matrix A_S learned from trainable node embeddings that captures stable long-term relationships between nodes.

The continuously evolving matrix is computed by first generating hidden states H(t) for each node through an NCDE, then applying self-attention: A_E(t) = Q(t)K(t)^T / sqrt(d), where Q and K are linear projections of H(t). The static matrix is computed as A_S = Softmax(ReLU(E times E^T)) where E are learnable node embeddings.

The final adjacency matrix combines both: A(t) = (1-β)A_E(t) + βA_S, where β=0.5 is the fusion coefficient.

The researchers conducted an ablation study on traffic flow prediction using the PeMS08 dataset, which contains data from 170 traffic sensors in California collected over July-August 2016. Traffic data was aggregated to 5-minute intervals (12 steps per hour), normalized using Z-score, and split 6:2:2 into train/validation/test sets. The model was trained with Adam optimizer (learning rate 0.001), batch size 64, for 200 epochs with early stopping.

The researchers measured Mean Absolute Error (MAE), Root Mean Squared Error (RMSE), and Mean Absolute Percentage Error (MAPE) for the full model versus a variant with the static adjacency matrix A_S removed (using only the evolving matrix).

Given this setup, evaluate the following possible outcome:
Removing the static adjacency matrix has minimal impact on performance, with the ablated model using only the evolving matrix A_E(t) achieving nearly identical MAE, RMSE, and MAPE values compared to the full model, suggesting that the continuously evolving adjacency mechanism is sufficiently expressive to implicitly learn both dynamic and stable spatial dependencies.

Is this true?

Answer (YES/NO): NO